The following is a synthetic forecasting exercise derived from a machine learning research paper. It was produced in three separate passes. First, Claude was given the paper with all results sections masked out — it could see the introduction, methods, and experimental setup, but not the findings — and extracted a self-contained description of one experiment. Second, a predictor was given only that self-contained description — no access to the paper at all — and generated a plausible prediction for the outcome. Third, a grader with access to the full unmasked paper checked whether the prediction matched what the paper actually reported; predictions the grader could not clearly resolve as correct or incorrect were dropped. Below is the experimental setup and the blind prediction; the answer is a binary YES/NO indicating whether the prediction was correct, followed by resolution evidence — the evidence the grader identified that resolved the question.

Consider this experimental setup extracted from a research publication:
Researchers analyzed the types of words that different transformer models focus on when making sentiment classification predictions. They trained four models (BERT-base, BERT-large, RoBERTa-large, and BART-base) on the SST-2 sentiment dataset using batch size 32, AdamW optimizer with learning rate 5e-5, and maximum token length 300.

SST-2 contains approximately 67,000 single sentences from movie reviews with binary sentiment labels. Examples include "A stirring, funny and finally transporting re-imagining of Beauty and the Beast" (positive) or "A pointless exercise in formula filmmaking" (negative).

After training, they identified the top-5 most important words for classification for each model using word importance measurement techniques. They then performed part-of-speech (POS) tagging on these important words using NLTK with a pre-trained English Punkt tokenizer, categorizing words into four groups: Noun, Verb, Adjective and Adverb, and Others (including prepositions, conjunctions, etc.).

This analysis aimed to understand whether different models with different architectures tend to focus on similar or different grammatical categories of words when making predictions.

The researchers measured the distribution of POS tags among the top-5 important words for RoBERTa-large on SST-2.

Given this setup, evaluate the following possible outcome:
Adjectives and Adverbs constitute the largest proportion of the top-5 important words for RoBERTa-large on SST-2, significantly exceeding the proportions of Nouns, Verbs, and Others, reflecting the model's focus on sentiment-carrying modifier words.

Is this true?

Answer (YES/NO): NO